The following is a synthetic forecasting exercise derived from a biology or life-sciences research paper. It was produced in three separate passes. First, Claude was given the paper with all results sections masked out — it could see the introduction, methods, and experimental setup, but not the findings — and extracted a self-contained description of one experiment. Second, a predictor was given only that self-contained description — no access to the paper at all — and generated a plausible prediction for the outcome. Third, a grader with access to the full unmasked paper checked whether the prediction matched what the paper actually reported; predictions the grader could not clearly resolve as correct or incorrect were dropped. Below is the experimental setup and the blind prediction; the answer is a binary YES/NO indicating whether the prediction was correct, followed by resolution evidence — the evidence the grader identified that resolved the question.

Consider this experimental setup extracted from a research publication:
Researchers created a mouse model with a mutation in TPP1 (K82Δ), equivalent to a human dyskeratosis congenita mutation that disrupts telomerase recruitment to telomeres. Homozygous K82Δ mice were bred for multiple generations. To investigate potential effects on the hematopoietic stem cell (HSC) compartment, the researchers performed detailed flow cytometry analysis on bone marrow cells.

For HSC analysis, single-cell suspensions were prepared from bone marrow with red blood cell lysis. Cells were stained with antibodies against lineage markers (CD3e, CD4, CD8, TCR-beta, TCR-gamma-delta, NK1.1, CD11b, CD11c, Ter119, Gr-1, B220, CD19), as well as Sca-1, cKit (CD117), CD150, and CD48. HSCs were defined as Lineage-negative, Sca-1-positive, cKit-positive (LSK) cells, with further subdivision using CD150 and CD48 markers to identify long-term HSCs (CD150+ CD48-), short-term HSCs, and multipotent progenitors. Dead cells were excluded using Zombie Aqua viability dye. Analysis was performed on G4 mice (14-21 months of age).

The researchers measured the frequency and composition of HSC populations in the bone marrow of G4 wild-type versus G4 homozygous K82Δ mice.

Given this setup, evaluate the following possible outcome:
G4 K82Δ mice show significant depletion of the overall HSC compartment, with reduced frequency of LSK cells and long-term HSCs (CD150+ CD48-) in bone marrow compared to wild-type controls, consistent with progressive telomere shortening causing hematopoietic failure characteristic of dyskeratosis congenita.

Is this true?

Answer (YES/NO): NO